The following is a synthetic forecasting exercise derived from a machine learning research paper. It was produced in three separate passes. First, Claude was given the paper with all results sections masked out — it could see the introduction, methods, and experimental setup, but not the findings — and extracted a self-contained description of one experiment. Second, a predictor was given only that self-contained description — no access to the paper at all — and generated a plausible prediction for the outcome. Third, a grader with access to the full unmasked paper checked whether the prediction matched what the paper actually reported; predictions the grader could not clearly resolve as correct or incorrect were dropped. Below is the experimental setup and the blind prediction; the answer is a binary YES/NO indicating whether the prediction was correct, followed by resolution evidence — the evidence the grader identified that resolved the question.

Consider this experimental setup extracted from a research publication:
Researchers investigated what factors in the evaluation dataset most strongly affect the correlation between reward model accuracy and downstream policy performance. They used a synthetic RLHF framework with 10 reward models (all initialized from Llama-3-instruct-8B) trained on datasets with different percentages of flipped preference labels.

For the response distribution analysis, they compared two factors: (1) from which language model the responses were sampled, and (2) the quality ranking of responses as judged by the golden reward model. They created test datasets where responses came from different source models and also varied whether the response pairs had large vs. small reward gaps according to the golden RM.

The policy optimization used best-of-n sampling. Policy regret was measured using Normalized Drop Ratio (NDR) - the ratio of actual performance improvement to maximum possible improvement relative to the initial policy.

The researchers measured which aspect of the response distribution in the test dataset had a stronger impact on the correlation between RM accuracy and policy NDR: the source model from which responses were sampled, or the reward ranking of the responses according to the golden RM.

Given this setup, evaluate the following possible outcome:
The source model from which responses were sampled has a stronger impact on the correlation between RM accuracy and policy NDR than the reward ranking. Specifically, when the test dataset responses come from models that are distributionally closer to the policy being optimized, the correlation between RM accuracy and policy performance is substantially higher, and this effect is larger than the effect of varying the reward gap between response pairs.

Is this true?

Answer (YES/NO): NO